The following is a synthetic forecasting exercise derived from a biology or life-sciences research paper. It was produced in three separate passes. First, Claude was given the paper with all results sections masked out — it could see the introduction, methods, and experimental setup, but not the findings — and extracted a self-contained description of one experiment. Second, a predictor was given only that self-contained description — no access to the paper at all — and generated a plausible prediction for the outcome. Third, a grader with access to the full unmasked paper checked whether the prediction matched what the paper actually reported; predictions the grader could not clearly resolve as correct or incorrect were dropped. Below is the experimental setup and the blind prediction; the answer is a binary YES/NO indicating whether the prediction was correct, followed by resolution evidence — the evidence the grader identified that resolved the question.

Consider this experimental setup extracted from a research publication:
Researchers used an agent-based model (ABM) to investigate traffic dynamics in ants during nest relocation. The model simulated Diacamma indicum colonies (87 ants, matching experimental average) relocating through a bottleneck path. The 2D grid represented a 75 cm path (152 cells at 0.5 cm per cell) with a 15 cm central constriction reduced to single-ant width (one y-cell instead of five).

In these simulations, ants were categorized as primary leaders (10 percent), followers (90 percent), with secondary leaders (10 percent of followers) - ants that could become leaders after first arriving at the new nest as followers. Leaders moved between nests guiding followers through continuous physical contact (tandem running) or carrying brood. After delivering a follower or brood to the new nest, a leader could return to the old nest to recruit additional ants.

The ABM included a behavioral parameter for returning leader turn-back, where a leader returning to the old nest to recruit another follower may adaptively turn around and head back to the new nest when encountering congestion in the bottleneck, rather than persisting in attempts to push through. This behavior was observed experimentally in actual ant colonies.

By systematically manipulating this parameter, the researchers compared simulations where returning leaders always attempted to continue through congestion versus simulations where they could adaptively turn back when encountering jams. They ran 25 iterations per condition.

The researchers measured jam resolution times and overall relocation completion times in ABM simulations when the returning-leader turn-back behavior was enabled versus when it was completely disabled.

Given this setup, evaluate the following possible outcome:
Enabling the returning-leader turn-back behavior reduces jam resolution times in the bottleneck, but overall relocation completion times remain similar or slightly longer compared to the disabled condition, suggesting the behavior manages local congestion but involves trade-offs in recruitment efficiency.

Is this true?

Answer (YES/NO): NO